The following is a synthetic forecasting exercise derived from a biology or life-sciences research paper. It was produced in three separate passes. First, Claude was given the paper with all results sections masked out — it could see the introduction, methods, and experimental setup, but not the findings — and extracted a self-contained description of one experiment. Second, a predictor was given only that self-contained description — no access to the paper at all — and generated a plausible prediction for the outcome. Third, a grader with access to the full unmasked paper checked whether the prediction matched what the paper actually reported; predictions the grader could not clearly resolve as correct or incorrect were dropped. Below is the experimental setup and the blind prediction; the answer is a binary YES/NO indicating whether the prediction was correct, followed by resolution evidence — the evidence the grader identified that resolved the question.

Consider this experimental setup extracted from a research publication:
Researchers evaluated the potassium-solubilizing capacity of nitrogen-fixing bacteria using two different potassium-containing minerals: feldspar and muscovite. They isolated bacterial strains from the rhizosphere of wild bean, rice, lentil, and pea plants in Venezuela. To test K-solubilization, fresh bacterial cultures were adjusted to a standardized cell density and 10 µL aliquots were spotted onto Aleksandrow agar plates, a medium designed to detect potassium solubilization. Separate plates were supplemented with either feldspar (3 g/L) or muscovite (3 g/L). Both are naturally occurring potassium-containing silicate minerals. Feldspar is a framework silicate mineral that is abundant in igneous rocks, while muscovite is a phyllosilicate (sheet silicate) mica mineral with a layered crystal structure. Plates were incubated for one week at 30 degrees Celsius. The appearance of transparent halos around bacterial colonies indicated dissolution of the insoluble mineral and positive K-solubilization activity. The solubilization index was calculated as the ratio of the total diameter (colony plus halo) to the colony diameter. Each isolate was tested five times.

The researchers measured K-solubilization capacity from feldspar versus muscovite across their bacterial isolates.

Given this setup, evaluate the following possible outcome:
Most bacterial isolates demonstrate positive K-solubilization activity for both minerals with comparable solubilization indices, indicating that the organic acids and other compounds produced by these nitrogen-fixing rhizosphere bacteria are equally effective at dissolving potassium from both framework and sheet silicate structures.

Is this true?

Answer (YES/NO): NO